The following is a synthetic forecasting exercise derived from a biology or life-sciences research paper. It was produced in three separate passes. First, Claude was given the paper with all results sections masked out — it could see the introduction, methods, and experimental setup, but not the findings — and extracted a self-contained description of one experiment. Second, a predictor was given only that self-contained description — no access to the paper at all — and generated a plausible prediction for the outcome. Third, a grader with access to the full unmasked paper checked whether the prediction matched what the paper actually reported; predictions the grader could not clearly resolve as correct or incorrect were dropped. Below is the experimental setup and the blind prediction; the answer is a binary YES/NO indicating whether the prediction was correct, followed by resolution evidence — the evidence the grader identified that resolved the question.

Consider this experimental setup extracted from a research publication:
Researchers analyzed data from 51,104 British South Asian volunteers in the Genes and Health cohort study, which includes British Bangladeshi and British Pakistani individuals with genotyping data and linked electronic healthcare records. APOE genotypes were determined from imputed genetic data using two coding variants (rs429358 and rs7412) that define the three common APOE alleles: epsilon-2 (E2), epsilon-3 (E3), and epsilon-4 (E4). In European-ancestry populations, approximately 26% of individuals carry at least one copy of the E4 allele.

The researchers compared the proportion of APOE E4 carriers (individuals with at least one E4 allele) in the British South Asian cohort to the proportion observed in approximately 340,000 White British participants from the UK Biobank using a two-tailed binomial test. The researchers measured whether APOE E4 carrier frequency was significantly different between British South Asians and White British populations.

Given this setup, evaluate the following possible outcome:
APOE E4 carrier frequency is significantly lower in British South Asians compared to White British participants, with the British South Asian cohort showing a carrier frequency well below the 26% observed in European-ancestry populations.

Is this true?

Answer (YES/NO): YES